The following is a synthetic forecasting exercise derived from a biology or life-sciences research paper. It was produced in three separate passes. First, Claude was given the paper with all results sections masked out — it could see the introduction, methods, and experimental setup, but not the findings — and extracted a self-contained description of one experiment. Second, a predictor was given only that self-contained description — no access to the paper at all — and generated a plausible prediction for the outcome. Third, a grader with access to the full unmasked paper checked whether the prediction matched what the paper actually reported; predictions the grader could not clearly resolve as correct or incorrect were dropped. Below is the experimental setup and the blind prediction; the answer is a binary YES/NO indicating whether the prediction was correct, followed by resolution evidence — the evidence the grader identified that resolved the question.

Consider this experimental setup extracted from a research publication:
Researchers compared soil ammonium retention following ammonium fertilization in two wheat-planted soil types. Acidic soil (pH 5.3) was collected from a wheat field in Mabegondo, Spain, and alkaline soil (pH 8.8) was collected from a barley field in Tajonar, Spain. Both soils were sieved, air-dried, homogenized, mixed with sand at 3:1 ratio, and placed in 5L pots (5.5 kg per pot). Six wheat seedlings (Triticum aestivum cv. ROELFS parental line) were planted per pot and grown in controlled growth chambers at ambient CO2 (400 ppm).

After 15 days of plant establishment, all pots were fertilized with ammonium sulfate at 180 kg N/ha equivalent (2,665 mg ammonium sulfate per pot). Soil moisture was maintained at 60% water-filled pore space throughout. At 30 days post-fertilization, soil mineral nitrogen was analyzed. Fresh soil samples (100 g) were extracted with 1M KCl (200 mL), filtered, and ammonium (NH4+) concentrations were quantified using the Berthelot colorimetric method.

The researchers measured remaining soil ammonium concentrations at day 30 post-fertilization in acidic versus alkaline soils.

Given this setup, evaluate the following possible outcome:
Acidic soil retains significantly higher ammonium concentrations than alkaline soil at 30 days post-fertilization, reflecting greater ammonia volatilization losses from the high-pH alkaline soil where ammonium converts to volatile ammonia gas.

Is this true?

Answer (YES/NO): YES